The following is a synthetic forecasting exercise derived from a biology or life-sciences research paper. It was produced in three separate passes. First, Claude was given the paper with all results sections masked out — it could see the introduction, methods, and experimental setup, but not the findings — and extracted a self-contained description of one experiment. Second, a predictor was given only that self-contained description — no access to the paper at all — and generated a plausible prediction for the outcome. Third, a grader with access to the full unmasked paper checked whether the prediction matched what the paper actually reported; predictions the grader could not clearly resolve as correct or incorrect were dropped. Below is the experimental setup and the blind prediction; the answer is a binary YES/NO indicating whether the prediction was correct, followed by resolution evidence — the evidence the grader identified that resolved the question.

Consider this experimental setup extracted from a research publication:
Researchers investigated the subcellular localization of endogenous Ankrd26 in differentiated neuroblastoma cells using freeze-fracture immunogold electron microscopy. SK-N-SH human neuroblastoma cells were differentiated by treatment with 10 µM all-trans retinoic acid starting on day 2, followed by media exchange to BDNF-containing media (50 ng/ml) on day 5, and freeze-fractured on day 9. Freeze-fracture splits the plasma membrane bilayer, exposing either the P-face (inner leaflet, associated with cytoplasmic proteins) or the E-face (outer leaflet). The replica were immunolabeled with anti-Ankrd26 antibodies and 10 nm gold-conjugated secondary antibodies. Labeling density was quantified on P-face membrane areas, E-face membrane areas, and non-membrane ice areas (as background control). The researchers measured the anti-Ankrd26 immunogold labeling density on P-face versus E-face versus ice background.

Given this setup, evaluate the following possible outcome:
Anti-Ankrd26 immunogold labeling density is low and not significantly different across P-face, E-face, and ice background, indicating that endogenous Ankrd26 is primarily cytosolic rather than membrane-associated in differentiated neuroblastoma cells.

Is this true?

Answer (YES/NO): NO